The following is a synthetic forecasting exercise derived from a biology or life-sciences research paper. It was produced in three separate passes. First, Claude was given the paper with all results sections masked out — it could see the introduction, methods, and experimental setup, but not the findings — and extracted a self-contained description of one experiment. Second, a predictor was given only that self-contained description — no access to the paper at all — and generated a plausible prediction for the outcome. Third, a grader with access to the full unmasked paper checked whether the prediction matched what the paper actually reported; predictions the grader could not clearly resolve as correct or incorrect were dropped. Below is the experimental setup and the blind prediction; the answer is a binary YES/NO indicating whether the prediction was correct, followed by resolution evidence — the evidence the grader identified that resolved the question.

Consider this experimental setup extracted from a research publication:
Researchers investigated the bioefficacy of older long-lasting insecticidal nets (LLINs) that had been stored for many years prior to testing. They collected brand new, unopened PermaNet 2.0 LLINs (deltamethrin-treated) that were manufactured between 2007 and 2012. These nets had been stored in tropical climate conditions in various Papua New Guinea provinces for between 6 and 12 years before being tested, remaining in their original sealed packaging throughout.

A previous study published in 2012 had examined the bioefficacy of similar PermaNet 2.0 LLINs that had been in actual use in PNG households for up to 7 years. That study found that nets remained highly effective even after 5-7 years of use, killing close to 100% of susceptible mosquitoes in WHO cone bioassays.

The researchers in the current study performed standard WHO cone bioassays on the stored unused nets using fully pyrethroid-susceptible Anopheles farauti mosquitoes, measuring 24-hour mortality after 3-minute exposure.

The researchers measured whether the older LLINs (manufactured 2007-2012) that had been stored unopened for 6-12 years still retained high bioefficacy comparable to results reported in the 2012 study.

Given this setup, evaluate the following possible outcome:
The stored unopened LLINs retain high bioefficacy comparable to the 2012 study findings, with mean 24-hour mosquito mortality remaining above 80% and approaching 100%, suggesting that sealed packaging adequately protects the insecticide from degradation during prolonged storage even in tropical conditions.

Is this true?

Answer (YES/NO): YES